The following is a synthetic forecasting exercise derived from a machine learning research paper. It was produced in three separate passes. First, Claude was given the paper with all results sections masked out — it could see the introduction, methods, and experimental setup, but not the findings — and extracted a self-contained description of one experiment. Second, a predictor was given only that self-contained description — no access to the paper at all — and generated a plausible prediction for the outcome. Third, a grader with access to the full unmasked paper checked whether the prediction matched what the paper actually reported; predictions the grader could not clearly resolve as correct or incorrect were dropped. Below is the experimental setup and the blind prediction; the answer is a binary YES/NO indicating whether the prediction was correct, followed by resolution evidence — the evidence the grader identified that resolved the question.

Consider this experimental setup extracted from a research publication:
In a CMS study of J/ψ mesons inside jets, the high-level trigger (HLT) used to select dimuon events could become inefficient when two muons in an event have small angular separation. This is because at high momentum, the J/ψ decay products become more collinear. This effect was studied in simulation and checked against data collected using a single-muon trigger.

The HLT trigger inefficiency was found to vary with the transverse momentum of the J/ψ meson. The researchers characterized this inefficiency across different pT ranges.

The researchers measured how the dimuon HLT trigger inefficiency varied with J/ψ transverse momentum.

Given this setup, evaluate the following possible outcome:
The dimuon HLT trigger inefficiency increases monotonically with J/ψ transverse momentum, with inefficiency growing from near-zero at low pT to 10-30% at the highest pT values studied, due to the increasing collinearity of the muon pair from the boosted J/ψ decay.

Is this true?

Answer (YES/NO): NO